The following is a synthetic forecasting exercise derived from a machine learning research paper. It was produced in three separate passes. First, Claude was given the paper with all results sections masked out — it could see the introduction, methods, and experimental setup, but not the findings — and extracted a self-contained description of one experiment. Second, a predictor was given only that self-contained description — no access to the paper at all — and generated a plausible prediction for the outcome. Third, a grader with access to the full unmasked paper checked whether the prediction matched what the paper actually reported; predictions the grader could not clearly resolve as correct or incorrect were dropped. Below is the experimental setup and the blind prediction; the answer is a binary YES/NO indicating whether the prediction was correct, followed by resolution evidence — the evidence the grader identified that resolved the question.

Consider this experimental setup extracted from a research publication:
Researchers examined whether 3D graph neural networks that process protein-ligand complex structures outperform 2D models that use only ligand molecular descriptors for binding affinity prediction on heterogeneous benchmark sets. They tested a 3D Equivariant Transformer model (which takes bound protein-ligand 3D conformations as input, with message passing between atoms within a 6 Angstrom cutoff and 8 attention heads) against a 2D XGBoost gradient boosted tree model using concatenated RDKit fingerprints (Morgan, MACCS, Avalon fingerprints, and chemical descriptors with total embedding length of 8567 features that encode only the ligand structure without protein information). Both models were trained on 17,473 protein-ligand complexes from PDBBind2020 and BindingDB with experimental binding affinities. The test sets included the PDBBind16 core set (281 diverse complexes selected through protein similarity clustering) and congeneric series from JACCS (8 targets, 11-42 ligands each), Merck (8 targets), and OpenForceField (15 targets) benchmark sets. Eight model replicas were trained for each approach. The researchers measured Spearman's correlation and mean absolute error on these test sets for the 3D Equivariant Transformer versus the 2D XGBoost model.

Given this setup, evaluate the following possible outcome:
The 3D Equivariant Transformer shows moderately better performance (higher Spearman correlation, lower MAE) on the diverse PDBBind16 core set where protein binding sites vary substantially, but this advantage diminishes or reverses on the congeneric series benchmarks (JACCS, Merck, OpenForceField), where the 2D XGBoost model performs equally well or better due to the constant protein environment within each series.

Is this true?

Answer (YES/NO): NO